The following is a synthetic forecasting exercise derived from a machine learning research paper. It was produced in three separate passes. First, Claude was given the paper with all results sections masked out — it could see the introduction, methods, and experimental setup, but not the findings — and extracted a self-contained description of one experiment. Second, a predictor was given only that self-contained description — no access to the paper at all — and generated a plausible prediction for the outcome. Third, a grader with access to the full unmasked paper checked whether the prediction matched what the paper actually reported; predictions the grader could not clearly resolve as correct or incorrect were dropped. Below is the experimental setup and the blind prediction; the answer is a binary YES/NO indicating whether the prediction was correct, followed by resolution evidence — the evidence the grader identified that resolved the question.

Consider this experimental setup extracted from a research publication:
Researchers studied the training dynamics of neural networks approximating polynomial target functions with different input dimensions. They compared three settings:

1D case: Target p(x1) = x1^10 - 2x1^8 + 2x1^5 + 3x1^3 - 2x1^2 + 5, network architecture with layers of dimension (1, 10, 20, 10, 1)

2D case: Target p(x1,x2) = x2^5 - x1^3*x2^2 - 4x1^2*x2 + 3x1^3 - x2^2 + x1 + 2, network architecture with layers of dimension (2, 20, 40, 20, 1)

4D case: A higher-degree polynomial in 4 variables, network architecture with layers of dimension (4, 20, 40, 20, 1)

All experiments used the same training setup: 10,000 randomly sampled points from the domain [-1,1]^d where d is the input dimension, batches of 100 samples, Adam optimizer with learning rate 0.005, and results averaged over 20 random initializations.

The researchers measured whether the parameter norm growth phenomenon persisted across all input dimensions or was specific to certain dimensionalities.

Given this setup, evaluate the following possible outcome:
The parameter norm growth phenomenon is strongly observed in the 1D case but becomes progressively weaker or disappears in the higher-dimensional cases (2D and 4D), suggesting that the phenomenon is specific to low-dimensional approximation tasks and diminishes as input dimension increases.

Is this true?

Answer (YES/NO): NO